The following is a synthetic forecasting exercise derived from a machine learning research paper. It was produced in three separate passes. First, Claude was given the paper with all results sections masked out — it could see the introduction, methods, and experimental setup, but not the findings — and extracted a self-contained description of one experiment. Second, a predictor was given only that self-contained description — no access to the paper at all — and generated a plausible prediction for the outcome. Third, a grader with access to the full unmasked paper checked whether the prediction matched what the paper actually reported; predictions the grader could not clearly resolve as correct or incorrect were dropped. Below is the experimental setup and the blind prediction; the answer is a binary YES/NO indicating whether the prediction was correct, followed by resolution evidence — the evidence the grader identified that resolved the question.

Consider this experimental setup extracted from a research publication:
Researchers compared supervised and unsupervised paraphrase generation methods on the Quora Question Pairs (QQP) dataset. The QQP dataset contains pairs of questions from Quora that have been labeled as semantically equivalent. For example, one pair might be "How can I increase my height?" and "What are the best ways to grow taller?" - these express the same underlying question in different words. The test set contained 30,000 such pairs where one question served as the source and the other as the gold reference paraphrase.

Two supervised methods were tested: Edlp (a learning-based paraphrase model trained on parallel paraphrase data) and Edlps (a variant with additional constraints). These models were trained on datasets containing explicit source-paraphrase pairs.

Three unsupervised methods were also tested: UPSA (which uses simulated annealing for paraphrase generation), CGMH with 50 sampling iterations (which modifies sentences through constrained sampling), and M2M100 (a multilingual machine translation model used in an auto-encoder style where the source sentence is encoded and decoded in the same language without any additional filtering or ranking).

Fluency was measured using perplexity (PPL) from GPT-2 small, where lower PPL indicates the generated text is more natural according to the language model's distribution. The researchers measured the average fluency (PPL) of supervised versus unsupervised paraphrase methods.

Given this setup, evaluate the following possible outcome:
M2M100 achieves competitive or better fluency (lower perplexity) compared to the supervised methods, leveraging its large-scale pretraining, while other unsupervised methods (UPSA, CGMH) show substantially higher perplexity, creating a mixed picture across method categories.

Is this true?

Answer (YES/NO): NO